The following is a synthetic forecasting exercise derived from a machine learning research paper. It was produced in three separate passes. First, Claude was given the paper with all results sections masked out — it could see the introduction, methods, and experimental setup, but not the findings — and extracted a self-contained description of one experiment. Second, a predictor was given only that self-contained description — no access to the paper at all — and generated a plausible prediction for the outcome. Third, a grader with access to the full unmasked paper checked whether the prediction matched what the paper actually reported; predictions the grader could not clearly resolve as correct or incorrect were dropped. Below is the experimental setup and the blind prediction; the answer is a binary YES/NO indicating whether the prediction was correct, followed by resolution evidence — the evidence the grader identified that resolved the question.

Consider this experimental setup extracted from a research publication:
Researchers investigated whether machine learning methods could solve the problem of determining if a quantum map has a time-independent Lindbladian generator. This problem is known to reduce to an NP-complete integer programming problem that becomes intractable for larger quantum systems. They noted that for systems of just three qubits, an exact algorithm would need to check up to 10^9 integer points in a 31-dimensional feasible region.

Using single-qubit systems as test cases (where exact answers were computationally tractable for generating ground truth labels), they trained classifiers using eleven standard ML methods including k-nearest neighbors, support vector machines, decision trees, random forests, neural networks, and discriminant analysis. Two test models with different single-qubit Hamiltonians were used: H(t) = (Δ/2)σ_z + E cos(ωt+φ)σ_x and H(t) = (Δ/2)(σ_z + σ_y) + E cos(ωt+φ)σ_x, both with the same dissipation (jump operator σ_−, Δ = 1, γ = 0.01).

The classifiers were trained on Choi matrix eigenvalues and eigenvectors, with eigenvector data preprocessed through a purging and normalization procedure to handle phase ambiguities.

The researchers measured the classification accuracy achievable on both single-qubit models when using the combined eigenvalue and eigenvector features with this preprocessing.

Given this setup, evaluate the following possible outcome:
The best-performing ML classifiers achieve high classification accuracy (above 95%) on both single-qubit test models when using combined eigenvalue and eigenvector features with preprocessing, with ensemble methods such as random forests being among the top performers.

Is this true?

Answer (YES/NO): YES